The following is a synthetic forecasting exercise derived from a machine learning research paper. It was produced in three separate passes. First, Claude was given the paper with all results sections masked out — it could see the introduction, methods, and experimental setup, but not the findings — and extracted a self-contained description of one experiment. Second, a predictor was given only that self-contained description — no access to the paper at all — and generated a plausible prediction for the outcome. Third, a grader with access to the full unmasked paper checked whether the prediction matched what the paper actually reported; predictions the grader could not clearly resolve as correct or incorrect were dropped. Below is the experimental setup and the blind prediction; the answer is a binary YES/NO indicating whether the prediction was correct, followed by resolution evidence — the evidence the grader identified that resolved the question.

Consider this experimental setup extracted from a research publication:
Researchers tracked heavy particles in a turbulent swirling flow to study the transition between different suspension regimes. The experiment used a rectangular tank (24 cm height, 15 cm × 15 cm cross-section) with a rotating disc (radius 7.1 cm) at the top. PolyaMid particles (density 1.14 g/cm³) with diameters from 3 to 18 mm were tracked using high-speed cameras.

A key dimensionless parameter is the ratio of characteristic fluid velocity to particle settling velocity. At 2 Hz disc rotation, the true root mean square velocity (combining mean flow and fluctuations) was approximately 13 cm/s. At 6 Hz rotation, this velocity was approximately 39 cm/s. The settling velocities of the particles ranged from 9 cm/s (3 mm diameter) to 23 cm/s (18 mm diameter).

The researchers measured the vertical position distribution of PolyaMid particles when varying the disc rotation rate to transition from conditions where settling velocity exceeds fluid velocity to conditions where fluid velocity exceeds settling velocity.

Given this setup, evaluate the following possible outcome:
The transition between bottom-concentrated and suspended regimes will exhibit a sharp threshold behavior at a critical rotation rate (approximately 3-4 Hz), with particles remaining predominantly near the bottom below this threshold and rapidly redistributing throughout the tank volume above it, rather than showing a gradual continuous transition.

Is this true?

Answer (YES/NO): NO